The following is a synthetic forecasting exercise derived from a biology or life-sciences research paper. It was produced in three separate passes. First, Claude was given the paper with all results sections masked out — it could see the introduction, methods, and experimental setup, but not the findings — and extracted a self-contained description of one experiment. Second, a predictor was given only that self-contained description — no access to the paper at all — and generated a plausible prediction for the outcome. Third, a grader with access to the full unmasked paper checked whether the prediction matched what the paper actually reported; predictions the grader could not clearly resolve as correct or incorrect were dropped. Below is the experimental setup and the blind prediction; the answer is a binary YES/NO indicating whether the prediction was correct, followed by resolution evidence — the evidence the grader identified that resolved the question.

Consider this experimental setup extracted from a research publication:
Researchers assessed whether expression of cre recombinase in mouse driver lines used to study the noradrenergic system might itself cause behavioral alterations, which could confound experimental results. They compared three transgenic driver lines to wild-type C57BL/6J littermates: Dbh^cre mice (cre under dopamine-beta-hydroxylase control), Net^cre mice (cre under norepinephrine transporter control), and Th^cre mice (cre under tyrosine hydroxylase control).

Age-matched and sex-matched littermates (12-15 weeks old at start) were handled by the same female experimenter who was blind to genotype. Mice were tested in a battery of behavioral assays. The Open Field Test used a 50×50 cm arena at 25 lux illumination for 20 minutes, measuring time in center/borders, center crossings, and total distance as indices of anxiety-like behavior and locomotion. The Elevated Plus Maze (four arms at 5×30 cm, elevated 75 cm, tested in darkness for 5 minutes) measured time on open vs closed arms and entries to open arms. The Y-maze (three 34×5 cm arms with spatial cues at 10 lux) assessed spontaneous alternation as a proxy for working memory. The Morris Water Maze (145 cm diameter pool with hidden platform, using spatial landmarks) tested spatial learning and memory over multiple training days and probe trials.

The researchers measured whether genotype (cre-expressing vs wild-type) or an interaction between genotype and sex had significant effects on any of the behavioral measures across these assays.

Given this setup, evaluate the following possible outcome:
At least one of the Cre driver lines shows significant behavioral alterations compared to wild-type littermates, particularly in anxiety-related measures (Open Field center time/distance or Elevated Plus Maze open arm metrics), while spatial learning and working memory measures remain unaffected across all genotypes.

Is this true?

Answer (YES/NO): NO